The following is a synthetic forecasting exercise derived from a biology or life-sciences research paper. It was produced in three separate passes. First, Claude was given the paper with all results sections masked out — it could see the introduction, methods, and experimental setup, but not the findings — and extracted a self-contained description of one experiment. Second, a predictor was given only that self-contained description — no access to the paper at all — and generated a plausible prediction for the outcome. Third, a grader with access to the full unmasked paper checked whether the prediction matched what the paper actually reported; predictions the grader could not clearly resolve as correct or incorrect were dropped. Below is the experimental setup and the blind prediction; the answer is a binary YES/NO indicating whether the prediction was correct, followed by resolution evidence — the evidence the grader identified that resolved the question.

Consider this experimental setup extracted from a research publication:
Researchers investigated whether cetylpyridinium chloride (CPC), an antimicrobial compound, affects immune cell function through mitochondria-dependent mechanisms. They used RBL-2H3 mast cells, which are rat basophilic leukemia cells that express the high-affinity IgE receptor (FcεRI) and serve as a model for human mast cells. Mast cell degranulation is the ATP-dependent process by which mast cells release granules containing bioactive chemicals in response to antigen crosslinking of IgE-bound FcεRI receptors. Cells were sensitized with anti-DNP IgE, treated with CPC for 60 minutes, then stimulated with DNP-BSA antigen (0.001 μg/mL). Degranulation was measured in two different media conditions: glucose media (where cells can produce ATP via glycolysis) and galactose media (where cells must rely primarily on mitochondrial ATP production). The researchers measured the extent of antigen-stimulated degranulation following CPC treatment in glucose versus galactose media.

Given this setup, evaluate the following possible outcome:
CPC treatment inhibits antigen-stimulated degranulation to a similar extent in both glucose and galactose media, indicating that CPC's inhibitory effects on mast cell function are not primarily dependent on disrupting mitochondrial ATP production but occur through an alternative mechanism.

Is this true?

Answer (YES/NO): YES